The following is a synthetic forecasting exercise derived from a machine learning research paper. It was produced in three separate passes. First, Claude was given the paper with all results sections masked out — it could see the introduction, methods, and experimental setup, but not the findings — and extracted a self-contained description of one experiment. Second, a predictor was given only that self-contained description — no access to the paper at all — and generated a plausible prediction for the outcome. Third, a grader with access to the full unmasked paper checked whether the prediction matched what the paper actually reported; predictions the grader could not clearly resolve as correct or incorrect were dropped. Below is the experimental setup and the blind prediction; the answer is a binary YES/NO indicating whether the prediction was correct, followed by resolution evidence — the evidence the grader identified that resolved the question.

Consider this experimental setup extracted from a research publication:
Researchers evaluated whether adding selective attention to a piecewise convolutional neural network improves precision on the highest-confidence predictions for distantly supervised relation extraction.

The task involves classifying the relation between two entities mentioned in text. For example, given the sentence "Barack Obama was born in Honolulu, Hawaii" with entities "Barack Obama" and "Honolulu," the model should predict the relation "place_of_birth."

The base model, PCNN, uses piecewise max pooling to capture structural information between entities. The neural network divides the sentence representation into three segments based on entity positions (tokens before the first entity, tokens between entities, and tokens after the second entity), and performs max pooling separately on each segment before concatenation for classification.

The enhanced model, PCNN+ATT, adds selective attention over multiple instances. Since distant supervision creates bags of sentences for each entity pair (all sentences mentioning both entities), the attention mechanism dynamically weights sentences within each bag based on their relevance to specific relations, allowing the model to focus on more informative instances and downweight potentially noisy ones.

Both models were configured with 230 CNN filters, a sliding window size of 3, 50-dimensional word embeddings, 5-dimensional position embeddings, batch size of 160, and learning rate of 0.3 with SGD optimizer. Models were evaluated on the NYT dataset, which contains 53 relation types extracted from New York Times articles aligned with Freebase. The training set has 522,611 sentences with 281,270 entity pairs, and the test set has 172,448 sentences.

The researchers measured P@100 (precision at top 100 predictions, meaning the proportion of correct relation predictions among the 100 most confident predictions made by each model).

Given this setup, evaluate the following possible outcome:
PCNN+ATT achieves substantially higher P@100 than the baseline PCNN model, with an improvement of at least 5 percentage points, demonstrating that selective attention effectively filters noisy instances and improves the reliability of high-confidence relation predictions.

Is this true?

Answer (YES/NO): NO